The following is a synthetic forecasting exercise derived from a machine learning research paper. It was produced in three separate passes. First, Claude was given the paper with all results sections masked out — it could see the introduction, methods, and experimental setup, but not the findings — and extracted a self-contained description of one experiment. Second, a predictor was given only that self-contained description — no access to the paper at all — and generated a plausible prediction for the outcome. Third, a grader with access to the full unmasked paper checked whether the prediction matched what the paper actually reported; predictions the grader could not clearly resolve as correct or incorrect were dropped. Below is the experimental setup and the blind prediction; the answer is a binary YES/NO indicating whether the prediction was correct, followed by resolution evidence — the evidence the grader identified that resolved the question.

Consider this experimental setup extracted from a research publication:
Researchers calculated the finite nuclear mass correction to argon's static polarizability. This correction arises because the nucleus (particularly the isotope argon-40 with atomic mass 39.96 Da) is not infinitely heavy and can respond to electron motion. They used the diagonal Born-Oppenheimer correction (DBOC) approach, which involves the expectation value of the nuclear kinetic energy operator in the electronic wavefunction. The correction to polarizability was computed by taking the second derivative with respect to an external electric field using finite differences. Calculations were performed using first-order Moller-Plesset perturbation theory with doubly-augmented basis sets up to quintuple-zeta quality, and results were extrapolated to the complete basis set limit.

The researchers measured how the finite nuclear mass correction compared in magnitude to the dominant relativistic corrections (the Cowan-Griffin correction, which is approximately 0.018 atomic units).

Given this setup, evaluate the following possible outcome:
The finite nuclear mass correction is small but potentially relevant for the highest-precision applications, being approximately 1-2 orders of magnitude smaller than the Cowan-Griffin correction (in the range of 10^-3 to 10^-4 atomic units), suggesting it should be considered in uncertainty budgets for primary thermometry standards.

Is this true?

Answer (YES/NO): NO